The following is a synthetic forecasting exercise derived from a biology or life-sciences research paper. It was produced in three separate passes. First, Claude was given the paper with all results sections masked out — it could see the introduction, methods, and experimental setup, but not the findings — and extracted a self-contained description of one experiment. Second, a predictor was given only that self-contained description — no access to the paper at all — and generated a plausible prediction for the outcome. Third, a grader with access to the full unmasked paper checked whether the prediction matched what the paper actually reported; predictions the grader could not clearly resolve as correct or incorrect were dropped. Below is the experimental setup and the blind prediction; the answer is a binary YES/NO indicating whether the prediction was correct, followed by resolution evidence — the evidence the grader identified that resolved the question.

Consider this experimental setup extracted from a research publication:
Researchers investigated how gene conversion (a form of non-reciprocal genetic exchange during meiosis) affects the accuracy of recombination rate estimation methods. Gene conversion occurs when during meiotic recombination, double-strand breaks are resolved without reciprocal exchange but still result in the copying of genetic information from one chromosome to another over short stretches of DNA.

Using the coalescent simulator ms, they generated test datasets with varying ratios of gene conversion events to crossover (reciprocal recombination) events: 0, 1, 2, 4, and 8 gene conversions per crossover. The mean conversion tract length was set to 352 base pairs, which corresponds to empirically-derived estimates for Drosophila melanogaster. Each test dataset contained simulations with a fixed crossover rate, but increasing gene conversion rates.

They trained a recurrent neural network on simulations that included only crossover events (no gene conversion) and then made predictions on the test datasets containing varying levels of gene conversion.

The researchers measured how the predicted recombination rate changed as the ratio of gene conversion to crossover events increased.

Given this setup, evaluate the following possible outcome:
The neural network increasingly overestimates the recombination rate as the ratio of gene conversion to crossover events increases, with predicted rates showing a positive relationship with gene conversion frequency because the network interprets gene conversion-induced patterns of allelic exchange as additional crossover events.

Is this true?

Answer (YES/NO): YES